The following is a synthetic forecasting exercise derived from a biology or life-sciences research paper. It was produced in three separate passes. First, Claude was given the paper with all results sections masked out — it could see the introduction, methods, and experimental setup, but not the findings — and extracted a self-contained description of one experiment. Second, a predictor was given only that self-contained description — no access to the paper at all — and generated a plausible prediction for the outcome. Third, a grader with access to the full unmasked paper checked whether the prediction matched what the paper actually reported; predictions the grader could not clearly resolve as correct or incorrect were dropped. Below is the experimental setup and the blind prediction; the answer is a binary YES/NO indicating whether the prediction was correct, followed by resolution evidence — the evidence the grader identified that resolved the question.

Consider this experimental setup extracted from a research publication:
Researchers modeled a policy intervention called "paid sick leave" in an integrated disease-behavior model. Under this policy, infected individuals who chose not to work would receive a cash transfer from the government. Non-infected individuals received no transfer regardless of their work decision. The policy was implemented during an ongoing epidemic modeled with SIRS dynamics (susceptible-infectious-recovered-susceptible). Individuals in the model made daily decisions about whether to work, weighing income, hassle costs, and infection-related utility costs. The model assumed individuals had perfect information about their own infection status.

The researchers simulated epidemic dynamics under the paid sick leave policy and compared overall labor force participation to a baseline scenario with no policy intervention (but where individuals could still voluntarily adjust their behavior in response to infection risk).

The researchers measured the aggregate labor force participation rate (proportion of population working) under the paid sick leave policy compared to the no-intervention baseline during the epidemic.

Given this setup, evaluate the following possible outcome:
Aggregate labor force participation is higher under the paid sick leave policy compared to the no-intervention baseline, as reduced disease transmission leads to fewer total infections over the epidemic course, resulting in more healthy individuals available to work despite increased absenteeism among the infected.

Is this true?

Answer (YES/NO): YES